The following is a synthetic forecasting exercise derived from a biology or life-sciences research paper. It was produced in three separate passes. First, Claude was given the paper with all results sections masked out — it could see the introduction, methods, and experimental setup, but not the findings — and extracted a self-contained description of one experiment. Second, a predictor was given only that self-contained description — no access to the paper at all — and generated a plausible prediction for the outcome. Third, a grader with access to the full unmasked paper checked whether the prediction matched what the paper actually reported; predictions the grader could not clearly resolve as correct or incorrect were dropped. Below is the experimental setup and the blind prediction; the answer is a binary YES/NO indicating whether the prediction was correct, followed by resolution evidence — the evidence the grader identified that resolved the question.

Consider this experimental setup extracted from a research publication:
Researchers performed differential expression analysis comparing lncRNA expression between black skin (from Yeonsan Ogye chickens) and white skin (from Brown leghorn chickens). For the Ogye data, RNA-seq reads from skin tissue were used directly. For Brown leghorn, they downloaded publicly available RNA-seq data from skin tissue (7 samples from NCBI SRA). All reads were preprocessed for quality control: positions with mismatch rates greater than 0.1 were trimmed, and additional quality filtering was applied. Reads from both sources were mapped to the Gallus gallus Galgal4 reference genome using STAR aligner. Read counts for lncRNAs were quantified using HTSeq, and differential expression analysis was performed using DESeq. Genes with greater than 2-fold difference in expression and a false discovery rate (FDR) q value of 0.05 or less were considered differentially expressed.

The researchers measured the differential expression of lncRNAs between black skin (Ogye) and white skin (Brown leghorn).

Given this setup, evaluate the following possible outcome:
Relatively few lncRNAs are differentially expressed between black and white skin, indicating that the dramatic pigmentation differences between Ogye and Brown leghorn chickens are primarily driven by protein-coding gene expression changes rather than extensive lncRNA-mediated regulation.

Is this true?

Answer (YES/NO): NO